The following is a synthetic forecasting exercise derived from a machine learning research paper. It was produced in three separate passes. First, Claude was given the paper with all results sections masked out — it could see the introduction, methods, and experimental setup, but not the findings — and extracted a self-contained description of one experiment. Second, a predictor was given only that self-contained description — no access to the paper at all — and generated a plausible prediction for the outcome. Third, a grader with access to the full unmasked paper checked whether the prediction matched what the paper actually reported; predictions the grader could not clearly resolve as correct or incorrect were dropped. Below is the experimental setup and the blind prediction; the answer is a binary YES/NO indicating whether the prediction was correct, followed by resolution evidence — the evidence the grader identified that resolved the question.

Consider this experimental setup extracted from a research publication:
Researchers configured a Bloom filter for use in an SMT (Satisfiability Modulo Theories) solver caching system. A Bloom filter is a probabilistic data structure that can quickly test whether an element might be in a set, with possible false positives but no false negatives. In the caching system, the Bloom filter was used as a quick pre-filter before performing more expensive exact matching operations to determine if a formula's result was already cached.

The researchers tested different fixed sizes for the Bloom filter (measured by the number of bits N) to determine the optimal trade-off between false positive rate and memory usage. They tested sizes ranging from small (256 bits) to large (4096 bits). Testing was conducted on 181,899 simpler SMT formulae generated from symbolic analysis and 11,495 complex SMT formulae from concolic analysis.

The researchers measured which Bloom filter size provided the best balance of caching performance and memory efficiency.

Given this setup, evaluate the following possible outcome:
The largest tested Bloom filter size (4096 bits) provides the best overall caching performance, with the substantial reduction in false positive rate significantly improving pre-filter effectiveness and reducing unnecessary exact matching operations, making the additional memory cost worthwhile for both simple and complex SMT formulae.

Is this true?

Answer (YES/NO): NO